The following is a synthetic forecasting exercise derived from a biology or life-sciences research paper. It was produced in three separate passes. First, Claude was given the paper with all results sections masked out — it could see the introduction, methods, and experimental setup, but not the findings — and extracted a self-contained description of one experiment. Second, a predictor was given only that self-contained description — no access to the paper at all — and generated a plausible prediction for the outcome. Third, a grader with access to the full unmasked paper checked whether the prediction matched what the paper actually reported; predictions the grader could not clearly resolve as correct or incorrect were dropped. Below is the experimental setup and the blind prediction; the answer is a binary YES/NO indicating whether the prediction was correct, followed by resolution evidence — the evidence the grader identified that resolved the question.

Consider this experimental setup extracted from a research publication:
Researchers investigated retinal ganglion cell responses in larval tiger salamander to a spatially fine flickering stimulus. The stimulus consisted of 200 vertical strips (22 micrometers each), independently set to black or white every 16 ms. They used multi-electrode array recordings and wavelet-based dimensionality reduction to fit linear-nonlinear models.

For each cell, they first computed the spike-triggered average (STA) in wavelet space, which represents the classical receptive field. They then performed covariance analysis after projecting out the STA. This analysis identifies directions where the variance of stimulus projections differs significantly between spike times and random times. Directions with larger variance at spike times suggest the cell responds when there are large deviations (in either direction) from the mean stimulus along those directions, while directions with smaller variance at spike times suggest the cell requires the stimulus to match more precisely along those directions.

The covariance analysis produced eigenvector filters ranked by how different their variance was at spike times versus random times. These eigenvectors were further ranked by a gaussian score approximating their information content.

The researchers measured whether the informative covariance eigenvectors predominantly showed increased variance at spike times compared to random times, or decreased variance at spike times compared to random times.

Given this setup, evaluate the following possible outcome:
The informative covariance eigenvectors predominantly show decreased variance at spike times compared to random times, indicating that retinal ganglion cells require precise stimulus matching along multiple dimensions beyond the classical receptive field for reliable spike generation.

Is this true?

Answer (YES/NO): NO